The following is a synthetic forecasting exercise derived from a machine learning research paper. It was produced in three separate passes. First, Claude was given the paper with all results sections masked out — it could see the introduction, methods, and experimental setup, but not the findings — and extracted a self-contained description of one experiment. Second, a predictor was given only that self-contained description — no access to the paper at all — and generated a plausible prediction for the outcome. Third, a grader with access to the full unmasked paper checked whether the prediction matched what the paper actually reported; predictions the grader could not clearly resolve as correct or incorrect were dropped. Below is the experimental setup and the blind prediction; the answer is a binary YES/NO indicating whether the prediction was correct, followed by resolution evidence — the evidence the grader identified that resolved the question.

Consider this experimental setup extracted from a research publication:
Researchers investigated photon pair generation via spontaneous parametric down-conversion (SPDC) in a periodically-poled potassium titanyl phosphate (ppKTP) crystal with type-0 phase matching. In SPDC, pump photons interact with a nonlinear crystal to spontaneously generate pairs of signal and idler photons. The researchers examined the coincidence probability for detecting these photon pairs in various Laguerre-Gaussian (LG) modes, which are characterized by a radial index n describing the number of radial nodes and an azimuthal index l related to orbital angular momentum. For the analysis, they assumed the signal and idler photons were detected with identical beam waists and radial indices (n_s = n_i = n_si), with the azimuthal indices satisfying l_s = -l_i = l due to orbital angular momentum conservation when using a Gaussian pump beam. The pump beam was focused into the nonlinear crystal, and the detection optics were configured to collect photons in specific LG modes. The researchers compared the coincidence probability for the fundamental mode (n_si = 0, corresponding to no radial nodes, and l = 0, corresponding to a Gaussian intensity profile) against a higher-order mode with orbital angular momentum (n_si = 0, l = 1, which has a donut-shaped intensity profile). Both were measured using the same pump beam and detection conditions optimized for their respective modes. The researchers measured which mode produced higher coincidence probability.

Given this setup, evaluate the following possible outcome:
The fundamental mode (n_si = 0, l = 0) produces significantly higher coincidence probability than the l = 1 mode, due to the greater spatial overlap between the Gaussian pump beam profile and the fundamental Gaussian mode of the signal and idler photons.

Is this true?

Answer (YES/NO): YES